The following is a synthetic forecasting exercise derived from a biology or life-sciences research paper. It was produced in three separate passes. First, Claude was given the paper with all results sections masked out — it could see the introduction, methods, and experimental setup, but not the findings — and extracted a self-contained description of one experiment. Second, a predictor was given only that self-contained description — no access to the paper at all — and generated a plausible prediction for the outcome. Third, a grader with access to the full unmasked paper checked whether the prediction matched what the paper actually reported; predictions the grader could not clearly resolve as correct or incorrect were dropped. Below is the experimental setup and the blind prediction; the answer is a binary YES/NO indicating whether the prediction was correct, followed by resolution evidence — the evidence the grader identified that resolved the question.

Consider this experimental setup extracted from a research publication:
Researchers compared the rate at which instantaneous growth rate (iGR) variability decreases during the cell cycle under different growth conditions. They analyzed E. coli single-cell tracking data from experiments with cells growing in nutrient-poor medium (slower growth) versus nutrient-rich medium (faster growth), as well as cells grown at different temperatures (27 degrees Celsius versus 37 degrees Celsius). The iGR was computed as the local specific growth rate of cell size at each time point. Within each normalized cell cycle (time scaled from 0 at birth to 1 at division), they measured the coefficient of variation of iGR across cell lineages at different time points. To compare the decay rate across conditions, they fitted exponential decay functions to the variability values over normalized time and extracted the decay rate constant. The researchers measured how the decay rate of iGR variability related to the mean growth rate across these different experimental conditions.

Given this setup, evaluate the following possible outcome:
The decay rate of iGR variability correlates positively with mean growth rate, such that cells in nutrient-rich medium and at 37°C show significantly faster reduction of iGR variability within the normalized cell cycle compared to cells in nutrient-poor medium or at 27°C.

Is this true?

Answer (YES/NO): YES